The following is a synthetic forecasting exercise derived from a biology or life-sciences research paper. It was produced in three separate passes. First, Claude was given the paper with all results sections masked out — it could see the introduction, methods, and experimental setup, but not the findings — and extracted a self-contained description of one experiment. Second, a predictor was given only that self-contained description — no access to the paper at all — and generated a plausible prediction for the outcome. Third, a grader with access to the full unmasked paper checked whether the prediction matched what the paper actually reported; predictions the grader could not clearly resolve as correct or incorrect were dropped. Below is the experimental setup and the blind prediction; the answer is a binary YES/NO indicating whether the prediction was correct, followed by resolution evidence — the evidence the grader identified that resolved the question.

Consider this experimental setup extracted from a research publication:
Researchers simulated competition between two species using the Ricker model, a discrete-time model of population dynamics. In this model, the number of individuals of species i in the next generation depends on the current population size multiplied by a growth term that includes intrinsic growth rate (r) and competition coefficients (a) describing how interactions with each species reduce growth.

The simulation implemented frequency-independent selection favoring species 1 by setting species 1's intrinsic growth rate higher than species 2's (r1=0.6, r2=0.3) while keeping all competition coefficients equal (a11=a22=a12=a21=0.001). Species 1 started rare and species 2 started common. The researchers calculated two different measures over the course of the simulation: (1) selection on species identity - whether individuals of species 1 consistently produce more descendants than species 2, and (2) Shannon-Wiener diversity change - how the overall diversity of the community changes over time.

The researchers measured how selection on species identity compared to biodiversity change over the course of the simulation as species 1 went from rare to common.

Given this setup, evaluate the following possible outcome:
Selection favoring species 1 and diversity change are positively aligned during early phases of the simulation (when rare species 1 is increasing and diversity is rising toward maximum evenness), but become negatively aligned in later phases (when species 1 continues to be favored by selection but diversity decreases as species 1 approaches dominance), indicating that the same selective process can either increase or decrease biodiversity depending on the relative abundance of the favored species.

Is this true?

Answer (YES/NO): YES